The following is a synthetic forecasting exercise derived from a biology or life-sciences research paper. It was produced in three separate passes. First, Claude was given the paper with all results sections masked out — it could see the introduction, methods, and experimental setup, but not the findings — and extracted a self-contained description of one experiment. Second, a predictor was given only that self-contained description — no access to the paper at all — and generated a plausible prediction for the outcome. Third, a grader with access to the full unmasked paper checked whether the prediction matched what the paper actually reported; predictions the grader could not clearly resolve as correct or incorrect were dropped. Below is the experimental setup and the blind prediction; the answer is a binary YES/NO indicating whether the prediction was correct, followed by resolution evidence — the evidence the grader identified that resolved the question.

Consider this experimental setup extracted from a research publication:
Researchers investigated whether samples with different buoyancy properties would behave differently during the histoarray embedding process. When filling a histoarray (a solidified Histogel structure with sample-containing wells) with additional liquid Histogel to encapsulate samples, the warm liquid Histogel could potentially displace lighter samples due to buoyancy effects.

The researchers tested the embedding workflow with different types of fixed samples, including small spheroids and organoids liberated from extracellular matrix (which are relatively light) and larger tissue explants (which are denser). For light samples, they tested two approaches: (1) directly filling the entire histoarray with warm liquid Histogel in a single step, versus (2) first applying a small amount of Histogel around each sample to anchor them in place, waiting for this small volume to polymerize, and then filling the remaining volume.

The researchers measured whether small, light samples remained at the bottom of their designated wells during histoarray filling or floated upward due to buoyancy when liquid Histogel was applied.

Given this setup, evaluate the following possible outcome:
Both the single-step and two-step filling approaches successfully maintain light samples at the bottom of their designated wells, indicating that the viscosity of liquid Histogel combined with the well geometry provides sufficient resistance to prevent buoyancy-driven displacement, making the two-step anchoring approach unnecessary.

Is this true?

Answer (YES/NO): NO